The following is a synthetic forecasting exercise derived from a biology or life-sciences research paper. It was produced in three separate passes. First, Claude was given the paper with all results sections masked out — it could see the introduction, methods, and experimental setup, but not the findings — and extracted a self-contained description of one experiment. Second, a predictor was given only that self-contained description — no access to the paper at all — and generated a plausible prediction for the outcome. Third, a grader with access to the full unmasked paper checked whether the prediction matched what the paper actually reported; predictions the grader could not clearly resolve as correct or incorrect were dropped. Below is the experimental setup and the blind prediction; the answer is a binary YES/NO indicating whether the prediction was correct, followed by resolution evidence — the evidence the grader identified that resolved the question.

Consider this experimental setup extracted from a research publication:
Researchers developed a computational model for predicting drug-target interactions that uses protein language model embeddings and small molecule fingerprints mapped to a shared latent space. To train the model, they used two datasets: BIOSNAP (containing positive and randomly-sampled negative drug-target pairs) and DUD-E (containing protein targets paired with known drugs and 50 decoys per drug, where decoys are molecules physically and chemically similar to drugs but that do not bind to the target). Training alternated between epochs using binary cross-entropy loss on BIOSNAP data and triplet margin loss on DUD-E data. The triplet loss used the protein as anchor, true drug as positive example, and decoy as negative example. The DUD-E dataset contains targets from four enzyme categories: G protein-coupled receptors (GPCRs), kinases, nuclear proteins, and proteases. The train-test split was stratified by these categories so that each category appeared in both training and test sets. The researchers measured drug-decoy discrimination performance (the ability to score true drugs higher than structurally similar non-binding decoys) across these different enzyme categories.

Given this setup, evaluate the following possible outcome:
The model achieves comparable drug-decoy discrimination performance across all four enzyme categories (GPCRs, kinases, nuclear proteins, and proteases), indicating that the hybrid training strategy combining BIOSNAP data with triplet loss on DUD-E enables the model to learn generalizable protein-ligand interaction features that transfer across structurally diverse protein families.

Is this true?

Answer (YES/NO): NO